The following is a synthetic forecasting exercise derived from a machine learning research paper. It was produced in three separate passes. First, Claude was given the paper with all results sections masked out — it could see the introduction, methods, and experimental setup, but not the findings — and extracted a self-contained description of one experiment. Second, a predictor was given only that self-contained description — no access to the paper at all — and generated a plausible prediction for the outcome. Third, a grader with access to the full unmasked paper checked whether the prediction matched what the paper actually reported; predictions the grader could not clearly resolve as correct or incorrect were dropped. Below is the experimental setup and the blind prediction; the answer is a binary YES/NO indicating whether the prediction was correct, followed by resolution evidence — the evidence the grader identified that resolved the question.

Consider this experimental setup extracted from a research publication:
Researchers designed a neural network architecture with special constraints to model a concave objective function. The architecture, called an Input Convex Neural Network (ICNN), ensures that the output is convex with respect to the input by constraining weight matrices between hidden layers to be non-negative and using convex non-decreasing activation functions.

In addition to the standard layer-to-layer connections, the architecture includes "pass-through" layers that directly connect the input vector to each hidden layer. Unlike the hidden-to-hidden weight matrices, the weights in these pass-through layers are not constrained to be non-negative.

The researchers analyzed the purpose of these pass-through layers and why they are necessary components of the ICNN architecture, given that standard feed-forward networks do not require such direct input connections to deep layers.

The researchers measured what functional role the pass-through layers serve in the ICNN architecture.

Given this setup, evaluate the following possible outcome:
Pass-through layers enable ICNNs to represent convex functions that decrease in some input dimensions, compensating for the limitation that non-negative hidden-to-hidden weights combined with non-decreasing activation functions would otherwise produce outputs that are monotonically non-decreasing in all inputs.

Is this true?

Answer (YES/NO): NO